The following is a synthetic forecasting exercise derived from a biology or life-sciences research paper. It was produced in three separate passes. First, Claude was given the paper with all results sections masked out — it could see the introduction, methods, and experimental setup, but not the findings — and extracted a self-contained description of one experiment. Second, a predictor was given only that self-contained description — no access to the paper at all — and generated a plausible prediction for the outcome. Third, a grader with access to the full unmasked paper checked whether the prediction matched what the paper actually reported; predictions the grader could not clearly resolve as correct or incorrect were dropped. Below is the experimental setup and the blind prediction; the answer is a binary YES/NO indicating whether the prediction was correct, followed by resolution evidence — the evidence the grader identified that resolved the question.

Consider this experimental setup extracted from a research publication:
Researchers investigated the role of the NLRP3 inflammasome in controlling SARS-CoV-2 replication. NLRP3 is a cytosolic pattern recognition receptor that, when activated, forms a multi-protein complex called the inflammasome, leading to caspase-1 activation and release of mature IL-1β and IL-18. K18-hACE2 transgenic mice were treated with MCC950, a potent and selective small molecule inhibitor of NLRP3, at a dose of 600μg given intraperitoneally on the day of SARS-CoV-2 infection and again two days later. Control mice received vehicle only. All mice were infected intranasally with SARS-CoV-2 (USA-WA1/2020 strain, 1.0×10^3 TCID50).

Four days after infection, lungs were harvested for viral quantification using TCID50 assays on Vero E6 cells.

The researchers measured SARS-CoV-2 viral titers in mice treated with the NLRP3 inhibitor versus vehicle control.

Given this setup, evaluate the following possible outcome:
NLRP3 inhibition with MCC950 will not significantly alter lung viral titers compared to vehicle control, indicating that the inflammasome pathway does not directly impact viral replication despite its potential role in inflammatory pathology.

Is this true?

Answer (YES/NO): NO